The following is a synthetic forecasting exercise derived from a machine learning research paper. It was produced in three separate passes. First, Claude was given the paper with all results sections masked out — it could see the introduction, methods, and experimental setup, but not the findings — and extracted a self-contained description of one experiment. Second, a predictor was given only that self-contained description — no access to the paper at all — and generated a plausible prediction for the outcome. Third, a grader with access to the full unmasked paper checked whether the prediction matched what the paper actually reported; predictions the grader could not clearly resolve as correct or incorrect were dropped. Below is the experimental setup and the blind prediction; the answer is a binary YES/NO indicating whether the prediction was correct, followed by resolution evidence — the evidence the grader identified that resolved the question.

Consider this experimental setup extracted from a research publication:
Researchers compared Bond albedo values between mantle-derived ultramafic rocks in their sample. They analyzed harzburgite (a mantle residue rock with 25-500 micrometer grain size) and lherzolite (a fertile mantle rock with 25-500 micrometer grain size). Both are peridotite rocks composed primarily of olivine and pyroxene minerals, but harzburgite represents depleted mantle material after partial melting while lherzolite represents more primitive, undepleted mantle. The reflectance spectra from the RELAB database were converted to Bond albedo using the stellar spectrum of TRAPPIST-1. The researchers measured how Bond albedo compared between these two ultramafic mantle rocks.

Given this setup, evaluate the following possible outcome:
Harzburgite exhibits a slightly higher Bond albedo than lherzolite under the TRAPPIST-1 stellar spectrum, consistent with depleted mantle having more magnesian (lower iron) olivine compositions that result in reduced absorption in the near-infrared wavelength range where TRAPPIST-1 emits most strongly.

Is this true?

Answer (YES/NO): YES